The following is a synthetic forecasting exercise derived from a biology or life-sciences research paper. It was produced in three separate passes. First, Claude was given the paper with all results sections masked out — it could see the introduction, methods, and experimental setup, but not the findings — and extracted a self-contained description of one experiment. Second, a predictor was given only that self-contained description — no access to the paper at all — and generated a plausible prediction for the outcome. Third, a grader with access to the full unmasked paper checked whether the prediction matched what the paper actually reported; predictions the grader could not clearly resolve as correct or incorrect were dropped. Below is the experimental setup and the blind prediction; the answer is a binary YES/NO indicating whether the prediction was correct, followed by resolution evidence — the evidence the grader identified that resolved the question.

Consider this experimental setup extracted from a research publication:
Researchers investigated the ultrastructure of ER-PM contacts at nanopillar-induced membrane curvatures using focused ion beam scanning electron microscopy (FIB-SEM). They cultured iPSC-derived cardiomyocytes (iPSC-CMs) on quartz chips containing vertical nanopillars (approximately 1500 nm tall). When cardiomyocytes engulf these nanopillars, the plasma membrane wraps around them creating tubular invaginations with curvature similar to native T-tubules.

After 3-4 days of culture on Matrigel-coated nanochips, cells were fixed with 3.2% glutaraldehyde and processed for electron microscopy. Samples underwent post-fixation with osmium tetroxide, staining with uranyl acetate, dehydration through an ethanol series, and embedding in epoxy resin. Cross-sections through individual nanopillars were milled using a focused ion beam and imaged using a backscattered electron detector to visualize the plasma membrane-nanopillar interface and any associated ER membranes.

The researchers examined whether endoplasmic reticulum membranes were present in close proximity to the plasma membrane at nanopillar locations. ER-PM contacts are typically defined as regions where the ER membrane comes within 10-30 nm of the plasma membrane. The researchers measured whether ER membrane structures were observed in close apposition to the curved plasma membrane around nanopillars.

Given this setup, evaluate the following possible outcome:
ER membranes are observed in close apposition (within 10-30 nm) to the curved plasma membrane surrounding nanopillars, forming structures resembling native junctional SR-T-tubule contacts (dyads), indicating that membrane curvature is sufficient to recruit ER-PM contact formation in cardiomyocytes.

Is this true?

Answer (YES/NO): YES